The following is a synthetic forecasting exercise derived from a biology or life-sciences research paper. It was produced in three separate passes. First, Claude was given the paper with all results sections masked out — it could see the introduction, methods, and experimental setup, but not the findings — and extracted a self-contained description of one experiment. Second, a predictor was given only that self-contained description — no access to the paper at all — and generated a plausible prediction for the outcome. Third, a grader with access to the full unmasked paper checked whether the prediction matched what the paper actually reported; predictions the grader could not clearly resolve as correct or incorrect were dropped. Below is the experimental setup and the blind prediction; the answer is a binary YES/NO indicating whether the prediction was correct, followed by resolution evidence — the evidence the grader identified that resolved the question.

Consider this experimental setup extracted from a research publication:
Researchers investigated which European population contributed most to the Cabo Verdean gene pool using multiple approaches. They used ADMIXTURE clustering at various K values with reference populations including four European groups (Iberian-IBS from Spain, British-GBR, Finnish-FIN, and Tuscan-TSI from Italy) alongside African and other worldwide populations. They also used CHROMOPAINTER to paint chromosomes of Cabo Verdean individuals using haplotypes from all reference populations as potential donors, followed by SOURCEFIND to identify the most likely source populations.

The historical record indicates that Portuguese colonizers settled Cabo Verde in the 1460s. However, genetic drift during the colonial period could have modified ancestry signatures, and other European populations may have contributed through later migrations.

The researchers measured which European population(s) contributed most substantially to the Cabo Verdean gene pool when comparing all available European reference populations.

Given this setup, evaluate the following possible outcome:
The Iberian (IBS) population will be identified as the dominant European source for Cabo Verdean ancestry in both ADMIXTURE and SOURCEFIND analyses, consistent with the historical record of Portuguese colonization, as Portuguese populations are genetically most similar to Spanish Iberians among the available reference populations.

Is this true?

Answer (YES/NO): NO